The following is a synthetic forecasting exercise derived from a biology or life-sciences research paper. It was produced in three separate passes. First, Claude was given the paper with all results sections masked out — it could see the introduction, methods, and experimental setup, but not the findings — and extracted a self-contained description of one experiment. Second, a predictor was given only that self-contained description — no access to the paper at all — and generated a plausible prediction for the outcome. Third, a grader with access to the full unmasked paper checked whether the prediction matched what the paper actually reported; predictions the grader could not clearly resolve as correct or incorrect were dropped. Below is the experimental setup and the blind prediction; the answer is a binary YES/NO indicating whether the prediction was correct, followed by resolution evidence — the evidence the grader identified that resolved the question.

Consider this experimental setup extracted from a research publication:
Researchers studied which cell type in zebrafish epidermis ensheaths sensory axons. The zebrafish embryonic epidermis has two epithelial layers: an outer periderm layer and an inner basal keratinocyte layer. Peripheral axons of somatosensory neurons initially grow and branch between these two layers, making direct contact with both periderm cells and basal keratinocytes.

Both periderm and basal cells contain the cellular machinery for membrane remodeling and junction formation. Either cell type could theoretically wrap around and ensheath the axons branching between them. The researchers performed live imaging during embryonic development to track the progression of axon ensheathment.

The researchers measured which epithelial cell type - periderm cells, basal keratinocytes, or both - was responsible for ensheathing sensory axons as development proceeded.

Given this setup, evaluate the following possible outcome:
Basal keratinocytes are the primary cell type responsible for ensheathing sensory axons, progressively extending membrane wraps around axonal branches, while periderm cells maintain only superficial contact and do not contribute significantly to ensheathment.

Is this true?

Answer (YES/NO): YES